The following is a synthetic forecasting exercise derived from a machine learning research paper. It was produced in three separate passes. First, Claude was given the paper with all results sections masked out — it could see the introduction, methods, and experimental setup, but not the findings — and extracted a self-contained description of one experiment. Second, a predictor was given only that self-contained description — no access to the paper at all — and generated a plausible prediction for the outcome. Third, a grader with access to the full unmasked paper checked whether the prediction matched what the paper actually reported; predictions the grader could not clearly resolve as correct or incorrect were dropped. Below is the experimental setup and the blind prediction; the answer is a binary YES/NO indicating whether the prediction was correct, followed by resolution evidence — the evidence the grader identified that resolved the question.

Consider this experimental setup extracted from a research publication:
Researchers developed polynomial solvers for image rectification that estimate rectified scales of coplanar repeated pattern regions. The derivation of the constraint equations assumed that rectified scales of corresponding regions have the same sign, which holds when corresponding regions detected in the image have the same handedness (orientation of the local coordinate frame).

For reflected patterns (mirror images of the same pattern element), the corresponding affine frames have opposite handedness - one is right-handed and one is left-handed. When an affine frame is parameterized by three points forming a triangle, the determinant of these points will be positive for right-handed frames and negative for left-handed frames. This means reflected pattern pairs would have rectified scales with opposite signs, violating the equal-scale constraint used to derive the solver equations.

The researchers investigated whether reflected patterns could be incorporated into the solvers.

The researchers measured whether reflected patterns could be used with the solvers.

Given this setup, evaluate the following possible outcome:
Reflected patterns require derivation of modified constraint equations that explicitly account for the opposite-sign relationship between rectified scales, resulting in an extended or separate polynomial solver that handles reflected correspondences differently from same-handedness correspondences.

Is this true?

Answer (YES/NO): NO